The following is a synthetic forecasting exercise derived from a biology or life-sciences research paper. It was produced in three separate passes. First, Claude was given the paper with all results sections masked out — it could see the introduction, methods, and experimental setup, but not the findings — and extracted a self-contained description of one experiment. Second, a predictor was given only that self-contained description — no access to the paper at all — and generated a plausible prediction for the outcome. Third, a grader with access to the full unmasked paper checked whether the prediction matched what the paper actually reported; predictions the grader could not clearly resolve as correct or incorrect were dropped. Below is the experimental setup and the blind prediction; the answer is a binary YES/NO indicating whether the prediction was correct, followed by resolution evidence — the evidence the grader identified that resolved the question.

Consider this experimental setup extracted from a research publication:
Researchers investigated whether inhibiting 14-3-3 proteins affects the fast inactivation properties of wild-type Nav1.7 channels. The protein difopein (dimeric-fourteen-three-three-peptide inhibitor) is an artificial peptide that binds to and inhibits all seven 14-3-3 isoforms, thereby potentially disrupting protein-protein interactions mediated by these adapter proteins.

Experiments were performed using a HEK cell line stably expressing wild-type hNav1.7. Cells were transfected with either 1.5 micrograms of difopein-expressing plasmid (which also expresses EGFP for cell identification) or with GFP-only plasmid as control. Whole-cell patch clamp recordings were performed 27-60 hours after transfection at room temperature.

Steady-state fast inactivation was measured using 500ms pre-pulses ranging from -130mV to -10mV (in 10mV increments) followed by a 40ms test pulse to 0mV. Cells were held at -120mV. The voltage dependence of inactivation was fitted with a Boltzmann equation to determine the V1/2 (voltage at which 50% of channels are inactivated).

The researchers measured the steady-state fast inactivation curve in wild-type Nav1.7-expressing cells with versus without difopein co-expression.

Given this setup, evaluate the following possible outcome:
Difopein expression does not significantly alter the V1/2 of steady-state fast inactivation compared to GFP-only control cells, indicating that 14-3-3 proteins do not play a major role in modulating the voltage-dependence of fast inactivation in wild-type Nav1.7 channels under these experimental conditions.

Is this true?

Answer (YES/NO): NO